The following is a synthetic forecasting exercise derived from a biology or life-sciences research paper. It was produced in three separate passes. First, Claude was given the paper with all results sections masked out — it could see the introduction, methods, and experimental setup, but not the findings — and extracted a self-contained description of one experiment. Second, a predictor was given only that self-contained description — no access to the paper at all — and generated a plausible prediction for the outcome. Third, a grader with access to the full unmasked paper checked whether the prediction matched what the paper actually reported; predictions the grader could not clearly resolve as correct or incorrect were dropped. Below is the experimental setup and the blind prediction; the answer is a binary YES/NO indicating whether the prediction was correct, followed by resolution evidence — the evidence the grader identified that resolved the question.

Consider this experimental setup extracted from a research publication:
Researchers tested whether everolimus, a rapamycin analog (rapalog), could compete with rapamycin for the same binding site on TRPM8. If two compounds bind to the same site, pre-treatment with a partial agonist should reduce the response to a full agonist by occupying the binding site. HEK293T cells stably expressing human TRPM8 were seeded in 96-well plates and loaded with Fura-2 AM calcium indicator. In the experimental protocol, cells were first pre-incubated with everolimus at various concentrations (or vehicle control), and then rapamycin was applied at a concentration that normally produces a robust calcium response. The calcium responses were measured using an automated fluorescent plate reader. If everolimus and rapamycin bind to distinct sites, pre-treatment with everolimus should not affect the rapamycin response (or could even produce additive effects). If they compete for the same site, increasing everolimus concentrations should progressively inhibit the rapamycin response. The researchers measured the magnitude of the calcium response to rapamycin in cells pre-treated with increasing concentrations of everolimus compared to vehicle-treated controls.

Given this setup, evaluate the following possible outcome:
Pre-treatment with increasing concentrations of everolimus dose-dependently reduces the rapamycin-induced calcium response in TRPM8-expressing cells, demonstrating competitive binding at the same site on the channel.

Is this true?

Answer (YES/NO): NO